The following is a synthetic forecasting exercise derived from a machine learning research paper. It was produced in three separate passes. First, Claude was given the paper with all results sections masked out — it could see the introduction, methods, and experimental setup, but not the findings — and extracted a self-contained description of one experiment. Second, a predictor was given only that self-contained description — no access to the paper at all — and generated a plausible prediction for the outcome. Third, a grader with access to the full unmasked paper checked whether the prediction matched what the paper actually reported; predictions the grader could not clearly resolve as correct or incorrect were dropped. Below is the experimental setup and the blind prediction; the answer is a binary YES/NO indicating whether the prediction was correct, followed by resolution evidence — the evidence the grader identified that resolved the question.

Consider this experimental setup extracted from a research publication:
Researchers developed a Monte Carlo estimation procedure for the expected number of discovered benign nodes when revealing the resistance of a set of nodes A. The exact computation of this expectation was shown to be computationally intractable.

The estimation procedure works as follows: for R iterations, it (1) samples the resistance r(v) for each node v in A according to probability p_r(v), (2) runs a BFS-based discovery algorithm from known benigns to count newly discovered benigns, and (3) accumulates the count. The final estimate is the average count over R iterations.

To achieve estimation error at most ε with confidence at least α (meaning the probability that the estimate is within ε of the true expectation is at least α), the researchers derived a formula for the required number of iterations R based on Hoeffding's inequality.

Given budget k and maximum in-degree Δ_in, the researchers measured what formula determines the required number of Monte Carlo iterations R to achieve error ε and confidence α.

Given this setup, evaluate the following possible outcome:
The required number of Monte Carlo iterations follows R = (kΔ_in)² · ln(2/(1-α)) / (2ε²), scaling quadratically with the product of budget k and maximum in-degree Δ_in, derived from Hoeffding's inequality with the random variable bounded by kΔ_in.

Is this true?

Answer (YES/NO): NO